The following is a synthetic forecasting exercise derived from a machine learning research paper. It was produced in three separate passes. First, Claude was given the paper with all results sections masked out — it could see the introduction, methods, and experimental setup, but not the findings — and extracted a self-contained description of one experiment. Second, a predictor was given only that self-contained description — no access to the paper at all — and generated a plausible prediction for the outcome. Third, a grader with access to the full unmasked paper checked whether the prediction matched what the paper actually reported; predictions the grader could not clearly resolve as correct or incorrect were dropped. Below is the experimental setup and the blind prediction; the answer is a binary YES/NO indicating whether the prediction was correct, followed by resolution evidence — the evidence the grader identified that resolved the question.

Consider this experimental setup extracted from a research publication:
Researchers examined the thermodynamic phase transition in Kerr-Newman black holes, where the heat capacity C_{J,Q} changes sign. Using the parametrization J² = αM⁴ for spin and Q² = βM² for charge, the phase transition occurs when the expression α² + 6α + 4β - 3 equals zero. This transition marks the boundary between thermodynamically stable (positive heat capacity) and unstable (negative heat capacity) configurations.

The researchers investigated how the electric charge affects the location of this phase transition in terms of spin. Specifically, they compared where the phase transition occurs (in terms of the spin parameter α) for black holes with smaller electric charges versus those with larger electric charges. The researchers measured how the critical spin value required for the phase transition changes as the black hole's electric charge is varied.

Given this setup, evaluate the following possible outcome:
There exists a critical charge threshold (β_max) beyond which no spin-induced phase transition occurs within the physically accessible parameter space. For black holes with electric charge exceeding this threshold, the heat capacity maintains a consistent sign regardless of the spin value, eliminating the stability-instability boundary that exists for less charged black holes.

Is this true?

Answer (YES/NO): YES